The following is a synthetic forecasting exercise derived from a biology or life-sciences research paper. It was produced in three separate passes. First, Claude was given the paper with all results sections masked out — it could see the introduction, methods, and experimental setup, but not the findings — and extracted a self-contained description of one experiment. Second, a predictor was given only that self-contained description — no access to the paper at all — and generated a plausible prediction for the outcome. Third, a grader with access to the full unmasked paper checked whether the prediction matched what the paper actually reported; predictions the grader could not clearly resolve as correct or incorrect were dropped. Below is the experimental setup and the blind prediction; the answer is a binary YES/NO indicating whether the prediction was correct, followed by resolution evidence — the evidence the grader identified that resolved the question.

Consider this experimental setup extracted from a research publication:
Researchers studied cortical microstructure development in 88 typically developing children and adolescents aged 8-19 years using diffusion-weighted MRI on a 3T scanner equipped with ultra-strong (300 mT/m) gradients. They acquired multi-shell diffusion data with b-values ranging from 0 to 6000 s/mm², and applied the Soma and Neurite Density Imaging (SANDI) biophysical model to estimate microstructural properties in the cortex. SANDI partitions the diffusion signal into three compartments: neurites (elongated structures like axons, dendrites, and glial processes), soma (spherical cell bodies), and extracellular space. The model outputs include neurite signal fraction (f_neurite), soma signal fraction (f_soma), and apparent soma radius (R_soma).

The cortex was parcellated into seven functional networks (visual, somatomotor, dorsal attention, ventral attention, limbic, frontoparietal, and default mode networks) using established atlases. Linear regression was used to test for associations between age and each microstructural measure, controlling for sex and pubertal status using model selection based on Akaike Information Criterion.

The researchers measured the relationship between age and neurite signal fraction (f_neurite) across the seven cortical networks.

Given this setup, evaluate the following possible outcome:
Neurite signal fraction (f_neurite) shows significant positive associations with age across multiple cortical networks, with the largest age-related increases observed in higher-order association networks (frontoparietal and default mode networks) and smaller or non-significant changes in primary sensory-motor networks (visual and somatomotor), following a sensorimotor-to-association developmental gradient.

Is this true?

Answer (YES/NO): NO